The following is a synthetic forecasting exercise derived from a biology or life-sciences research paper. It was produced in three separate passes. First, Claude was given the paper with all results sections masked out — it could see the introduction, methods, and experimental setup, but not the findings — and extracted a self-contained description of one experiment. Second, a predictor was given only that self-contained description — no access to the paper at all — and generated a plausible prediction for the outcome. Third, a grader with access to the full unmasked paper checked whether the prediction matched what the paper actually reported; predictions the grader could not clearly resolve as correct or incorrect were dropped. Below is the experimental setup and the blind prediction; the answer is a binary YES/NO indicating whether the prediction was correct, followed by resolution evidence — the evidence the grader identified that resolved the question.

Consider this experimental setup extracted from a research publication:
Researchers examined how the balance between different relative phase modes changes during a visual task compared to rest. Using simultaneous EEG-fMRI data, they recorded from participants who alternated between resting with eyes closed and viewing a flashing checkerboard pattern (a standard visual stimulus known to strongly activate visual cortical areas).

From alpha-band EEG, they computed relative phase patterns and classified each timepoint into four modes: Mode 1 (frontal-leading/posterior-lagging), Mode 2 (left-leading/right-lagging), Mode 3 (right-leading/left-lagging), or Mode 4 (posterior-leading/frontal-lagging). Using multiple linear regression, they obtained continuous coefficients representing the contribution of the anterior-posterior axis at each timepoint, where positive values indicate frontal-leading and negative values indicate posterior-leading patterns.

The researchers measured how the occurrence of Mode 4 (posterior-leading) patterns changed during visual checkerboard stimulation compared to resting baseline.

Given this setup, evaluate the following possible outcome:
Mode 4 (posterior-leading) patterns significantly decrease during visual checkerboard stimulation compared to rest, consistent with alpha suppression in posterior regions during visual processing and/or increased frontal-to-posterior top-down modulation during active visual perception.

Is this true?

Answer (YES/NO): NO